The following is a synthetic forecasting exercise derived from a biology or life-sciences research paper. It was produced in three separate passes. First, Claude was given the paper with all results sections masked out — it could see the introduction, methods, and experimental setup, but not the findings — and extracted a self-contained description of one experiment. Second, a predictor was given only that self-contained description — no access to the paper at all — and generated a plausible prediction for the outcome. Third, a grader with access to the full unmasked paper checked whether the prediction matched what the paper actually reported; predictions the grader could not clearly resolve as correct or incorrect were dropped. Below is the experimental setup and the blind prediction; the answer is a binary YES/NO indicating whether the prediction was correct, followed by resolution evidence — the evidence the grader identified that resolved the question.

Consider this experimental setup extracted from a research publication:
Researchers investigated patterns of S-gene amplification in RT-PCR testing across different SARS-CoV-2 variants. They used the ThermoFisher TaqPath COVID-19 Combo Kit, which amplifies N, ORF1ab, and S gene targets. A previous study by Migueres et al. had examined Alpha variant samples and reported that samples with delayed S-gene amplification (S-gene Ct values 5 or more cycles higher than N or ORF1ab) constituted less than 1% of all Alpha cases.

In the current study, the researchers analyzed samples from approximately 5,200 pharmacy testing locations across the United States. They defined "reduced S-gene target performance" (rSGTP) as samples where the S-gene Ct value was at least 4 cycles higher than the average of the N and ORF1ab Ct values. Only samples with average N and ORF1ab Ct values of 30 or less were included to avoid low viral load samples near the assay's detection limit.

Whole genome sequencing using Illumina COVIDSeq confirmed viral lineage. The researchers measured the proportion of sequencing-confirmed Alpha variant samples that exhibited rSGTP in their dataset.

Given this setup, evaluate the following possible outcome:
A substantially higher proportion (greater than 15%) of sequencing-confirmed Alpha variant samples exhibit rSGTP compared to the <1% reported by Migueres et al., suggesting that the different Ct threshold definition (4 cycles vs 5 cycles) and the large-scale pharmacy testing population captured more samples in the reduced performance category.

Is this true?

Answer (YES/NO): YES